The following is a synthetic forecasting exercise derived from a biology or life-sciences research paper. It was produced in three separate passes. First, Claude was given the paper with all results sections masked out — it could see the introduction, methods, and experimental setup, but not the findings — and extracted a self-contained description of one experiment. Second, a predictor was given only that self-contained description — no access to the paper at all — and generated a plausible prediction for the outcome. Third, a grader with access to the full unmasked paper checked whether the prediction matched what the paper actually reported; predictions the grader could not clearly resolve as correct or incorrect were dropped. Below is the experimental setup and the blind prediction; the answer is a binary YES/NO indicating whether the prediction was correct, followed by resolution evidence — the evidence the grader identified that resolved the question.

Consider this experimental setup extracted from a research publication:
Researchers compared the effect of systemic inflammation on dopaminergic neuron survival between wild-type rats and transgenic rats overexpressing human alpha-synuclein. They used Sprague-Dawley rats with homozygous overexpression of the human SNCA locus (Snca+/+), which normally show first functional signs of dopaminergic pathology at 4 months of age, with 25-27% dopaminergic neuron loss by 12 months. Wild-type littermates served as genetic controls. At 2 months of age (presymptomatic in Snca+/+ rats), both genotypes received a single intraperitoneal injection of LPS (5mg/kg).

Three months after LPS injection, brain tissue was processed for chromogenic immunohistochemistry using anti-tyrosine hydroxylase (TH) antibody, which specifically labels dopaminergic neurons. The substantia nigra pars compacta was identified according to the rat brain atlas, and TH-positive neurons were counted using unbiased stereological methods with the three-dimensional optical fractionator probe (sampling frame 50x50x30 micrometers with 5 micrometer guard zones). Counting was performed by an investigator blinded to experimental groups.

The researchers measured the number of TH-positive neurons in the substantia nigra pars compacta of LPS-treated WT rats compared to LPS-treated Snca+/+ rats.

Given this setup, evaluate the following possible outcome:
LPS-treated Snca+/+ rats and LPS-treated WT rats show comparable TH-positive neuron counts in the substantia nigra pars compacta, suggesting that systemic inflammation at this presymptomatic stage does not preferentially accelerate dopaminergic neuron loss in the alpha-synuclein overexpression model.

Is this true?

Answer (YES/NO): NO